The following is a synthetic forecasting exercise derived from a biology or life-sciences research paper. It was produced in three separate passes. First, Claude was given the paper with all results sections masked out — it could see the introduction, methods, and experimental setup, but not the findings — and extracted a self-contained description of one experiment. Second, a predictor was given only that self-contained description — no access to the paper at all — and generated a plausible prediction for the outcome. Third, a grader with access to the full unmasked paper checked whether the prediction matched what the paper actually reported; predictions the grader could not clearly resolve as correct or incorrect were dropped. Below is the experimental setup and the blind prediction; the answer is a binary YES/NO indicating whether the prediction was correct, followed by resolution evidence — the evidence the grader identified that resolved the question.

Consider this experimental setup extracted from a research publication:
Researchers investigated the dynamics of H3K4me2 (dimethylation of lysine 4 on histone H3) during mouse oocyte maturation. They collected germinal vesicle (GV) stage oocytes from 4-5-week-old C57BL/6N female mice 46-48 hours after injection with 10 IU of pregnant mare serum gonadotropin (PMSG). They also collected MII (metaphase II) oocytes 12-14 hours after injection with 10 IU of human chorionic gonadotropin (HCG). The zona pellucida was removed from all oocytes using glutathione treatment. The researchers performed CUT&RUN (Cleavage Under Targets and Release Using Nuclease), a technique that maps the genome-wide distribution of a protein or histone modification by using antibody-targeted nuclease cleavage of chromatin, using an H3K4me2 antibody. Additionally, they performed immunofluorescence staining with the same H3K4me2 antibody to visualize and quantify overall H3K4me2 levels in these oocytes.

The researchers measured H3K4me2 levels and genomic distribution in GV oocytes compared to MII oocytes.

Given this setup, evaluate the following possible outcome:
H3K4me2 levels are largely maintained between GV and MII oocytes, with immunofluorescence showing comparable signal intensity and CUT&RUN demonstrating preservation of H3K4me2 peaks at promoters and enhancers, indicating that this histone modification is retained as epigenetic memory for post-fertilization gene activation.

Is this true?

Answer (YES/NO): NO